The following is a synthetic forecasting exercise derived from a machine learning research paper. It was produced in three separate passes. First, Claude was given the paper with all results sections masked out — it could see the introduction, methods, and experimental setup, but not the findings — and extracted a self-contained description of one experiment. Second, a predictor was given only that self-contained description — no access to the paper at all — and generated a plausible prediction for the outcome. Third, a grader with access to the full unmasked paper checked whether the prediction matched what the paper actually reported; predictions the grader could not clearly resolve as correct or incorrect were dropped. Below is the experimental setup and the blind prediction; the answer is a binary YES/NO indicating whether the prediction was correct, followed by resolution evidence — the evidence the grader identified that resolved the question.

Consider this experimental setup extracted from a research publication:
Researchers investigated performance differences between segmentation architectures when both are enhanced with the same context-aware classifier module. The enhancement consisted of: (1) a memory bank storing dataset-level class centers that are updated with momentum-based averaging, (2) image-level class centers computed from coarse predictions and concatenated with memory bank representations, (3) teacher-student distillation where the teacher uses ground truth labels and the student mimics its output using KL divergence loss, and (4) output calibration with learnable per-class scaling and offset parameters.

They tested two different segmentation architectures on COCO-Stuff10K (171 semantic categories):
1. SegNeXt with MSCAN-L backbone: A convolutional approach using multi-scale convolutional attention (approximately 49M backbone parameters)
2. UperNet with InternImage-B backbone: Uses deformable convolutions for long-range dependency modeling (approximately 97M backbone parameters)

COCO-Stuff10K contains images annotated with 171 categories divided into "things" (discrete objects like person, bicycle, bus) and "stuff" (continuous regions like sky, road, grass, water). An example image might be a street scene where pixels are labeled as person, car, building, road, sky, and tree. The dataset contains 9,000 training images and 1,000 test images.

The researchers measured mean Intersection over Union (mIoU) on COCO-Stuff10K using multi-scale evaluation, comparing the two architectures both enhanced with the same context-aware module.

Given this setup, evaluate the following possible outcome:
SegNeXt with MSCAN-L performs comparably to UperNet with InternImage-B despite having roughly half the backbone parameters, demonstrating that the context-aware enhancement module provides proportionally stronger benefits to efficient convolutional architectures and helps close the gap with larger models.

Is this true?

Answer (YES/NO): NO